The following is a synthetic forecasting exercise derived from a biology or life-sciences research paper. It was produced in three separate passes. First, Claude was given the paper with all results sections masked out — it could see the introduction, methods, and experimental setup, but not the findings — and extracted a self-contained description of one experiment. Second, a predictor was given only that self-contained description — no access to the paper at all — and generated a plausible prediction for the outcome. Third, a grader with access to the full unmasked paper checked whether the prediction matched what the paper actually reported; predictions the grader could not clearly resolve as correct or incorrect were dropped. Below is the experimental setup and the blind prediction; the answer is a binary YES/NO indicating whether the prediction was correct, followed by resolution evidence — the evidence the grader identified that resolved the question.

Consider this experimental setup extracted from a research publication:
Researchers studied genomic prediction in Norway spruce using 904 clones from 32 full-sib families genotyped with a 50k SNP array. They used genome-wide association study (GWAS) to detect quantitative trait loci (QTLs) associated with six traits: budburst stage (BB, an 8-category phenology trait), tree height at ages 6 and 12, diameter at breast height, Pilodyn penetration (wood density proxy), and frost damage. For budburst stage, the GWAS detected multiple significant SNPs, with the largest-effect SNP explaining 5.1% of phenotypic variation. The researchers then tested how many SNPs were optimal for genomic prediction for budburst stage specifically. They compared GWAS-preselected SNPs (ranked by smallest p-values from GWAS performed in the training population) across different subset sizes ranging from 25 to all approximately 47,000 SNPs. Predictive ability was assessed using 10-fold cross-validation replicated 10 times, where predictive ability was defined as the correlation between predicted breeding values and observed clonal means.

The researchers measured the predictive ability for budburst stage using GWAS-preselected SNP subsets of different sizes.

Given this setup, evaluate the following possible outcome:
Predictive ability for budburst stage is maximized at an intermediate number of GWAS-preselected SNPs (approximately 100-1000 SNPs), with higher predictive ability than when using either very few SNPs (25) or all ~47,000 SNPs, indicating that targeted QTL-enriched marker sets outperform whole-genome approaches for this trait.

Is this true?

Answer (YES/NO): YES